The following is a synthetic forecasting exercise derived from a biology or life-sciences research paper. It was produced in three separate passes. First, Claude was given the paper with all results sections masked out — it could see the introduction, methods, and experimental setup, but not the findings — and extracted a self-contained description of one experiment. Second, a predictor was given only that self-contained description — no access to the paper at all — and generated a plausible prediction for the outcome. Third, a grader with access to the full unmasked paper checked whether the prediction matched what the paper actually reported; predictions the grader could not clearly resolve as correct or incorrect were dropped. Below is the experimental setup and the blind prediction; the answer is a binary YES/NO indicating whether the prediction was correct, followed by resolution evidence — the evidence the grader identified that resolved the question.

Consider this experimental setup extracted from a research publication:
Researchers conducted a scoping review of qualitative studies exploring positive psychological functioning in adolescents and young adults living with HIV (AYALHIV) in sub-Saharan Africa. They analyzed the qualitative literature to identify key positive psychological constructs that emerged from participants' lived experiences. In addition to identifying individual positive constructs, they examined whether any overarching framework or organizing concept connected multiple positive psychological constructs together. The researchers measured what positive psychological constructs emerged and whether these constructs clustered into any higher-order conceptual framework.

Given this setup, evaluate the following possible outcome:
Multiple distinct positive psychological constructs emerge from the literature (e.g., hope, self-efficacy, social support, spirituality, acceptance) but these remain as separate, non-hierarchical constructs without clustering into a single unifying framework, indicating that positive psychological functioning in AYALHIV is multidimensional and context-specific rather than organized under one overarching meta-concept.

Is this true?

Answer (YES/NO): NO